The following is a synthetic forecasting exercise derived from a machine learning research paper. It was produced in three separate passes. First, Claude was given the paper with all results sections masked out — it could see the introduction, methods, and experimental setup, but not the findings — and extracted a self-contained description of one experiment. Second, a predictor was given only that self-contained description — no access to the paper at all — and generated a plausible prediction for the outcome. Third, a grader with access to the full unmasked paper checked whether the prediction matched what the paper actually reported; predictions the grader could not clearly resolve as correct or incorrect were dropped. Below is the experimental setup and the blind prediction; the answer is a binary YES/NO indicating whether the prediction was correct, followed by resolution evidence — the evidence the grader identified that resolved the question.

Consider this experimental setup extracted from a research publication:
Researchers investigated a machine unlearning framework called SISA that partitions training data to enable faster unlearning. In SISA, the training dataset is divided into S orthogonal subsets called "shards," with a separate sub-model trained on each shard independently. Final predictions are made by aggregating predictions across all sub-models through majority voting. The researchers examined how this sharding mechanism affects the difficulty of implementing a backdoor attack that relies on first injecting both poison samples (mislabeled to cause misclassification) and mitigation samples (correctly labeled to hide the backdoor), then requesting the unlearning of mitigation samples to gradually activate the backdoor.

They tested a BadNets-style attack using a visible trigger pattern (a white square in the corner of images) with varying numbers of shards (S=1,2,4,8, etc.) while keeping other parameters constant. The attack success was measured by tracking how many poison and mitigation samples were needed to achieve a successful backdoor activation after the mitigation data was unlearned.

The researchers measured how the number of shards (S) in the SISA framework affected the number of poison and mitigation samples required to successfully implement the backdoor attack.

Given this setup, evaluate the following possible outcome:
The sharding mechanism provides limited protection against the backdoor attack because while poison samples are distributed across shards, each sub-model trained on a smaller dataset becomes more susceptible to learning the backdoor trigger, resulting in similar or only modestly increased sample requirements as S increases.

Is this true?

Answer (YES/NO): NO